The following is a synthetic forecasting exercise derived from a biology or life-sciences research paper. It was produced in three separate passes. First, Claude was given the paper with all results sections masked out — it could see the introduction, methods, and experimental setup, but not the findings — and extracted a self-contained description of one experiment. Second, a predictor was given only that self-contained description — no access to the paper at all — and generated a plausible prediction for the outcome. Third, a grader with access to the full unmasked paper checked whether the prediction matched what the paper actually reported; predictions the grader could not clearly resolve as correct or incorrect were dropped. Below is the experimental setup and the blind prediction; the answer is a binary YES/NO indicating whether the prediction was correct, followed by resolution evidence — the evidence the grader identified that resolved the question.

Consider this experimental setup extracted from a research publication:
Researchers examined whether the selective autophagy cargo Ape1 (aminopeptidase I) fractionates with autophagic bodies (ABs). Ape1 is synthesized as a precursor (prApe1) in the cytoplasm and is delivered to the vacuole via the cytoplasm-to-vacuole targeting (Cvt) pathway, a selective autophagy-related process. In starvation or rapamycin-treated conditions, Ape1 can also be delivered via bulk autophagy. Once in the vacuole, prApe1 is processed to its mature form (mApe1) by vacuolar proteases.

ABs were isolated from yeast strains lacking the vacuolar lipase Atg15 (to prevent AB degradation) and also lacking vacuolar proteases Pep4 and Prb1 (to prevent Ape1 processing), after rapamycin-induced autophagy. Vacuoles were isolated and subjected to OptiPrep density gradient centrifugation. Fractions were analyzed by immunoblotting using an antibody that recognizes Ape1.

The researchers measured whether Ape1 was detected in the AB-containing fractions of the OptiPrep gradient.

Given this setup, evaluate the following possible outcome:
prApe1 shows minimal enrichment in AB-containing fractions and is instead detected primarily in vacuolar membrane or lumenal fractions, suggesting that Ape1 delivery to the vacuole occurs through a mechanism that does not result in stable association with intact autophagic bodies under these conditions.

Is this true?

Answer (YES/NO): NO